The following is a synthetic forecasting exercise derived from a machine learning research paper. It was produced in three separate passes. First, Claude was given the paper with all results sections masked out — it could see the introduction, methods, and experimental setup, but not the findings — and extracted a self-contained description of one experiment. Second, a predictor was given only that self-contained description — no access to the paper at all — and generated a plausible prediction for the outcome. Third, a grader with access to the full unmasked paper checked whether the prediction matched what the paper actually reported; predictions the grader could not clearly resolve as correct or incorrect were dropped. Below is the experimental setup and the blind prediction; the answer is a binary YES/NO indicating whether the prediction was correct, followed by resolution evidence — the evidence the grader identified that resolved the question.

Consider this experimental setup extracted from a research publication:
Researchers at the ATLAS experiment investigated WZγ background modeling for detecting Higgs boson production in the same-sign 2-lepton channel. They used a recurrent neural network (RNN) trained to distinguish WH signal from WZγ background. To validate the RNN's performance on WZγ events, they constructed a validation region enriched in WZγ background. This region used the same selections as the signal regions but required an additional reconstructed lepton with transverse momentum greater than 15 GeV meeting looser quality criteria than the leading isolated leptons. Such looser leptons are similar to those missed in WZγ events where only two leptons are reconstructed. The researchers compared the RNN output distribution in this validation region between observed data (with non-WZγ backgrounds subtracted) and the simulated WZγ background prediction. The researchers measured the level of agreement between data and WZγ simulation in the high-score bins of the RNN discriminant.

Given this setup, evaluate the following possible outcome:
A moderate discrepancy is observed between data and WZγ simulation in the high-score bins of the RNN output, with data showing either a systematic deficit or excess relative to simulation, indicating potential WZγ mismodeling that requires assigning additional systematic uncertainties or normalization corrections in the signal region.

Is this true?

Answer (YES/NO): YES